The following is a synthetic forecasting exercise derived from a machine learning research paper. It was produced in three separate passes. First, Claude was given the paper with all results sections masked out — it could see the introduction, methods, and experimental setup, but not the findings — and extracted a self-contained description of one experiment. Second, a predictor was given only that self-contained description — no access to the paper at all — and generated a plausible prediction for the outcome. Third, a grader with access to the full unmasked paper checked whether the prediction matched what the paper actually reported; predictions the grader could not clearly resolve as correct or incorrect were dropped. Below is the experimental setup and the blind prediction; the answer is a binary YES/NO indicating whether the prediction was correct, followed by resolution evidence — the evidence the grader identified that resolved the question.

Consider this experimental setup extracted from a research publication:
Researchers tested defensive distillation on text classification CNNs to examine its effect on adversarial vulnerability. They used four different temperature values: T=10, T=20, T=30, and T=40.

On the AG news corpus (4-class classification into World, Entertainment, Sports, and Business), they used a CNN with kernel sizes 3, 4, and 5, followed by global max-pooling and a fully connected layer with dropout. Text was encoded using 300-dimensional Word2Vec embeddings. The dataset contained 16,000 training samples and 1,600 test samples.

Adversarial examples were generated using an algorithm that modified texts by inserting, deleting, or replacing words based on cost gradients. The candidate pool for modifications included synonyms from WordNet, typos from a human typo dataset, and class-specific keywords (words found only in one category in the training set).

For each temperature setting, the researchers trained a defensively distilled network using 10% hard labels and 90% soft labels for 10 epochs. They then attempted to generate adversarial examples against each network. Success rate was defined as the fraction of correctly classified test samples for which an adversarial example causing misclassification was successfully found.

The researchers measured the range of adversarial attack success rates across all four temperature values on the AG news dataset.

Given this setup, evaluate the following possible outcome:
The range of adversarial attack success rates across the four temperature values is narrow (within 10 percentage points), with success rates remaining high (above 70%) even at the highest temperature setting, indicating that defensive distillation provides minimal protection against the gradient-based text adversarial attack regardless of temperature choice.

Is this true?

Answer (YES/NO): YES